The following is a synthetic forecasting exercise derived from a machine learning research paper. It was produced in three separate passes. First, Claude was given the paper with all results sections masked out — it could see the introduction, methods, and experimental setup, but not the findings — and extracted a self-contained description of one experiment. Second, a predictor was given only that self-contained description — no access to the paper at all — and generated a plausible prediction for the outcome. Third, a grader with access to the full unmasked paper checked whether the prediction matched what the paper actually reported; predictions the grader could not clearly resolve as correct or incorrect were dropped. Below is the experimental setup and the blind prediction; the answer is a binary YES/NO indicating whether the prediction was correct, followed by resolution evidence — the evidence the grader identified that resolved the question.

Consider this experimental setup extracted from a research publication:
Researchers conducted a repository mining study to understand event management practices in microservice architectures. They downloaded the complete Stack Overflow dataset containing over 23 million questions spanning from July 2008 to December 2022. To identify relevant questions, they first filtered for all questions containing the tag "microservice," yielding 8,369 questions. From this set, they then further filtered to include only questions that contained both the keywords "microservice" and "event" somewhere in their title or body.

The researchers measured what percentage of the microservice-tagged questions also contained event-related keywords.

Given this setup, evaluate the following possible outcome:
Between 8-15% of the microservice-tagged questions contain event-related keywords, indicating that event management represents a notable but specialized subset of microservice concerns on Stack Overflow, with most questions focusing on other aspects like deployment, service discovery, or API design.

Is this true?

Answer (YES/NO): NO